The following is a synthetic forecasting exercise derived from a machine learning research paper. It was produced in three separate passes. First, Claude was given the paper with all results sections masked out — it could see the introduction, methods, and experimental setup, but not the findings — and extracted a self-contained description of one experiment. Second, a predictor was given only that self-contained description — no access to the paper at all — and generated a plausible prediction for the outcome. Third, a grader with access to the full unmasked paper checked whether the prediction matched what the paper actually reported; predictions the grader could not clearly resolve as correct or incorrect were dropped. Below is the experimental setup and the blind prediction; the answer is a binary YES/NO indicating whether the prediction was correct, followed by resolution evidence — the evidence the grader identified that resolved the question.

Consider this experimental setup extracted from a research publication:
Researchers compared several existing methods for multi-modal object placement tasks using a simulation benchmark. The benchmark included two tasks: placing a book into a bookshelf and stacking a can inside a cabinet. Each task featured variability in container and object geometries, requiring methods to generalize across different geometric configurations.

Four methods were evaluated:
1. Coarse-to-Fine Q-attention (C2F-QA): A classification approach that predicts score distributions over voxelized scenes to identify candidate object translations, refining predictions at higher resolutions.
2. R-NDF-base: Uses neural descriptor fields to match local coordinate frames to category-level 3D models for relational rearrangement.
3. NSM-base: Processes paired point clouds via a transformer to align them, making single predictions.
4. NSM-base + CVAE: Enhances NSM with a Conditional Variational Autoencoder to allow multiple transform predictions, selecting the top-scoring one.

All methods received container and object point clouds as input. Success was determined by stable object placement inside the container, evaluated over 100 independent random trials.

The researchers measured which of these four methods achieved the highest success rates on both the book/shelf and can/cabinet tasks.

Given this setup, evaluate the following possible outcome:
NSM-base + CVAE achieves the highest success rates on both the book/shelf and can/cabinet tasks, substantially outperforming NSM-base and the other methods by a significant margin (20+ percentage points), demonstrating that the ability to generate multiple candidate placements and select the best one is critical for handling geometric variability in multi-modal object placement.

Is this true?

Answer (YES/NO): NO